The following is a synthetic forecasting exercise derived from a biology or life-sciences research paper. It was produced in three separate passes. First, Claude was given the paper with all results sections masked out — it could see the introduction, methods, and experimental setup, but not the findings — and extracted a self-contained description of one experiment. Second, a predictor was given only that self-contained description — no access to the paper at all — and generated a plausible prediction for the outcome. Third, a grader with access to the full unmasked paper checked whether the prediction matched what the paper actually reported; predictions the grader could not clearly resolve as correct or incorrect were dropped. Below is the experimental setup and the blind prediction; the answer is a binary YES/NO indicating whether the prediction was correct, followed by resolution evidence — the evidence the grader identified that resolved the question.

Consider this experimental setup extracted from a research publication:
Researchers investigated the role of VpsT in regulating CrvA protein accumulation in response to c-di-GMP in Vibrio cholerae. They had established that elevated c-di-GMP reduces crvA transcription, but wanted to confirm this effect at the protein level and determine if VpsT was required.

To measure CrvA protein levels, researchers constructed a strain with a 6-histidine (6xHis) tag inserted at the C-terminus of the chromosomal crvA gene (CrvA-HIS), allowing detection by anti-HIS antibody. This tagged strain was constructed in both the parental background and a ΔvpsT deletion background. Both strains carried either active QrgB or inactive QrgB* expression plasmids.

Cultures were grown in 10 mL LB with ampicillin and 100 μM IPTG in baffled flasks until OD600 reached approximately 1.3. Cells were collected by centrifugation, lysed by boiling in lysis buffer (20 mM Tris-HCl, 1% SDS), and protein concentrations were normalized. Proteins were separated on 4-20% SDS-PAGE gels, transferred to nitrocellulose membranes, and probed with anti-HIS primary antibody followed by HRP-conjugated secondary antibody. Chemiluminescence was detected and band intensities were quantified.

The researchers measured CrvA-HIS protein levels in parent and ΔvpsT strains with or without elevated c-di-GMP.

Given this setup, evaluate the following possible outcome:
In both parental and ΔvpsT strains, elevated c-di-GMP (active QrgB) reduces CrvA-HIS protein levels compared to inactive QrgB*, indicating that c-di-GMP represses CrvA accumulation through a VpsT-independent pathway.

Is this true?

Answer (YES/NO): NO